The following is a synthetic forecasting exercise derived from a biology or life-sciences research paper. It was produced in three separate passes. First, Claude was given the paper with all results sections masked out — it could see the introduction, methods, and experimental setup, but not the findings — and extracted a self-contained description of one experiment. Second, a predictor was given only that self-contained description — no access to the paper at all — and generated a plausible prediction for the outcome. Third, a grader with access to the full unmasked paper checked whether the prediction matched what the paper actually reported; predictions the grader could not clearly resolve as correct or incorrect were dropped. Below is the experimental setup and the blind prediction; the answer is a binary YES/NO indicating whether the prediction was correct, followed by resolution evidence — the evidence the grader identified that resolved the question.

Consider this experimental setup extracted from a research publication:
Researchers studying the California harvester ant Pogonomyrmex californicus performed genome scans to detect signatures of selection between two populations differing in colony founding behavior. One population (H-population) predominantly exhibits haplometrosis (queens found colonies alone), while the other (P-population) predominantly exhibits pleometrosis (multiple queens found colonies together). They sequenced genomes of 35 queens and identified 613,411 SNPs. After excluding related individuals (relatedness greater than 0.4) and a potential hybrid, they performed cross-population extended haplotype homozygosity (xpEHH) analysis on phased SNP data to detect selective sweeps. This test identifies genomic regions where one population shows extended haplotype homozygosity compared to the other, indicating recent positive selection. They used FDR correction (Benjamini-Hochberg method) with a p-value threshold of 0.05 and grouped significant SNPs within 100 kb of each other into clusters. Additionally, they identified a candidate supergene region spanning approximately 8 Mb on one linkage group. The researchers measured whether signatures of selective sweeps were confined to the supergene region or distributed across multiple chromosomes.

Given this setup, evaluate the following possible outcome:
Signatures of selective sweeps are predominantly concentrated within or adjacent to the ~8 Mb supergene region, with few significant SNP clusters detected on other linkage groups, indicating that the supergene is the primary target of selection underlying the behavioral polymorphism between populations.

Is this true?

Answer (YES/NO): NO